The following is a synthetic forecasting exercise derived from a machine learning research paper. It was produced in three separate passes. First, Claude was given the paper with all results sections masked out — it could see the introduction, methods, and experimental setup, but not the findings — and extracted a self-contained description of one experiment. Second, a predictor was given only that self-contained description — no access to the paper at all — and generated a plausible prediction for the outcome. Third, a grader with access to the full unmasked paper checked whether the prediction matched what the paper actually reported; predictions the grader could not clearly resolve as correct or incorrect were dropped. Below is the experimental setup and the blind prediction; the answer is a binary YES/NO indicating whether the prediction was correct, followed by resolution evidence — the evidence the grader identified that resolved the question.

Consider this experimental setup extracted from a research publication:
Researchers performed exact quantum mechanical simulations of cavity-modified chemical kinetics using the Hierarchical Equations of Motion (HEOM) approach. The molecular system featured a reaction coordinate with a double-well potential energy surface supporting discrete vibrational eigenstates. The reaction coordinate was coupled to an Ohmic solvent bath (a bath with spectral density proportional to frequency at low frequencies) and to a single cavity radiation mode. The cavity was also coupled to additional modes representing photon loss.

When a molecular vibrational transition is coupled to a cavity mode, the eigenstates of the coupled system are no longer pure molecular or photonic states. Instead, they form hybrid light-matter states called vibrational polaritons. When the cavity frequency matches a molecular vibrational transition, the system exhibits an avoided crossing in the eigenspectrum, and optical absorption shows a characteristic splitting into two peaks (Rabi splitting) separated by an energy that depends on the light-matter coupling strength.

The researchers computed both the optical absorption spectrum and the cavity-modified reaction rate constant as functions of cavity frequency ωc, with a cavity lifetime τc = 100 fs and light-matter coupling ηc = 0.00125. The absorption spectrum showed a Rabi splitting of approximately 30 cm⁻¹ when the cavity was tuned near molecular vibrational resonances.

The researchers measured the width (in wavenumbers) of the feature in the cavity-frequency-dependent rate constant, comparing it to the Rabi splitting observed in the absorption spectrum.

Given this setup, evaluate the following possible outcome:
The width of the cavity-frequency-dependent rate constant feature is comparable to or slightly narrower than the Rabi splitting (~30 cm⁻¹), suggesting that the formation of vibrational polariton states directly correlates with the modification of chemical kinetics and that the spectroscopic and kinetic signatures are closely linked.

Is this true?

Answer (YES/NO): YES